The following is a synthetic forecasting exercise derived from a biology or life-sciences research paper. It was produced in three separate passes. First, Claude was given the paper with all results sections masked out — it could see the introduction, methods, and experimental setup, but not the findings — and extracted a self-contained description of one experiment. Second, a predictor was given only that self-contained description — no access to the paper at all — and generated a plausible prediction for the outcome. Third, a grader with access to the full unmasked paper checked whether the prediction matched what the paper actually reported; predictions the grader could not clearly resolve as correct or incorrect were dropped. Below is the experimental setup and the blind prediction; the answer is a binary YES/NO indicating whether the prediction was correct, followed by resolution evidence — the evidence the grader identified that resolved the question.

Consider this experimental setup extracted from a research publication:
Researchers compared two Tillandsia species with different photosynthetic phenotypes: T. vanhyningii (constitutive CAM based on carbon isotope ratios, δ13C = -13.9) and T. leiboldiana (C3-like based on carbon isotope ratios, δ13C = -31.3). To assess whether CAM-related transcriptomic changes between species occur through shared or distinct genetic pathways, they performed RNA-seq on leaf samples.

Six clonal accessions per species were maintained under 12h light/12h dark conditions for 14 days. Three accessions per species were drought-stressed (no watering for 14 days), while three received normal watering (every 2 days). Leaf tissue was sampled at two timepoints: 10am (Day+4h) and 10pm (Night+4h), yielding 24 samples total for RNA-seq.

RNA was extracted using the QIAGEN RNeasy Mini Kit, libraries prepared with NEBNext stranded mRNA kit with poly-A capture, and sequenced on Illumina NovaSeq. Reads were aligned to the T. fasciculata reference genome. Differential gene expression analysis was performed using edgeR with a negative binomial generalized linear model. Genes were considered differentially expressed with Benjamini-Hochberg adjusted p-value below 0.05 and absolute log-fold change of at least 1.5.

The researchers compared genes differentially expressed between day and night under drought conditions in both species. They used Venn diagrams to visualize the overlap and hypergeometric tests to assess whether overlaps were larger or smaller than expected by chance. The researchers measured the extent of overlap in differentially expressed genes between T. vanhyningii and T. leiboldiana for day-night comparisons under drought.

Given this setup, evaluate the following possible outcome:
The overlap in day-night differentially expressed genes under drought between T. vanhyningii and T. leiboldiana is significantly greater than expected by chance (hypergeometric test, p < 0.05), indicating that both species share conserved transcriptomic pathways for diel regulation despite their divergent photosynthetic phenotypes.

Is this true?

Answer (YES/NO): NO